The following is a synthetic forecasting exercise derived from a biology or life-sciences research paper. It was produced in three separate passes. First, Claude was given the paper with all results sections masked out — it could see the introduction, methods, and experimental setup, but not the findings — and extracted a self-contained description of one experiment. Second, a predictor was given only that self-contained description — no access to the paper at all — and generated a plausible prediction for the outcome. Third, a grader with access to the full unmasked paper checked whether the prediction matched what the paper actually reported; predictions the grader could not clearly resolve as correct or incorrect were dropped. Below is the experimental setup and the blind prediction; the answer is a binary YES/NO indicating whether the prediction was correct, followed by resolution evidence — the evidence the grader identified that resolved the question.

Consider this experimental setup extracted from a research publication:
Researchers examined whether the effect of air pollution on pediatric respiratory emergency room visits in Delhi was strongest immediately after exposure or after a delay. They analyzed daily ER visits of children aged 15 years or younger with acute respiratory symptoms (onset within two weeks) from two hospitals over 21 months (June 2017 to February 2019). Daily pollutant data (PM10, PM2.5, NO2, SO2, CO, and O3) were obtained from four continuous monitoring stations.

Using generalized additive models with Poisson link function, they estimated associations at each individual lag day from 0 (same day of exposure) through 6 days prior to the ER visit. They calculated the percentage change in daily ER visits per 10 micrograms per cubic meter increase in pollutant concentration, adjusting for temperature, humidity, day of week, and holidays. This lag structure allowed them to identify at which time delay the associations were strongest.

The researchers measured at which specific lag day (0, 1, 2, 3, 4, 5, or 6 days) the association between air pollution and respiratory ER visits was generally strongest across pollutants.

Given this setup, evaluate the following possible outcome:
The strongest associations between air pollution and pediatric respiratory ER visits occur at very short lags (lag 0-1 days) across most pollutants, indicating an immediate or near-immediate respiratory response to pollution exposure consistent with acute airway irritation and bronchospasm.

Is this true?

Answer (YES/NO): YES